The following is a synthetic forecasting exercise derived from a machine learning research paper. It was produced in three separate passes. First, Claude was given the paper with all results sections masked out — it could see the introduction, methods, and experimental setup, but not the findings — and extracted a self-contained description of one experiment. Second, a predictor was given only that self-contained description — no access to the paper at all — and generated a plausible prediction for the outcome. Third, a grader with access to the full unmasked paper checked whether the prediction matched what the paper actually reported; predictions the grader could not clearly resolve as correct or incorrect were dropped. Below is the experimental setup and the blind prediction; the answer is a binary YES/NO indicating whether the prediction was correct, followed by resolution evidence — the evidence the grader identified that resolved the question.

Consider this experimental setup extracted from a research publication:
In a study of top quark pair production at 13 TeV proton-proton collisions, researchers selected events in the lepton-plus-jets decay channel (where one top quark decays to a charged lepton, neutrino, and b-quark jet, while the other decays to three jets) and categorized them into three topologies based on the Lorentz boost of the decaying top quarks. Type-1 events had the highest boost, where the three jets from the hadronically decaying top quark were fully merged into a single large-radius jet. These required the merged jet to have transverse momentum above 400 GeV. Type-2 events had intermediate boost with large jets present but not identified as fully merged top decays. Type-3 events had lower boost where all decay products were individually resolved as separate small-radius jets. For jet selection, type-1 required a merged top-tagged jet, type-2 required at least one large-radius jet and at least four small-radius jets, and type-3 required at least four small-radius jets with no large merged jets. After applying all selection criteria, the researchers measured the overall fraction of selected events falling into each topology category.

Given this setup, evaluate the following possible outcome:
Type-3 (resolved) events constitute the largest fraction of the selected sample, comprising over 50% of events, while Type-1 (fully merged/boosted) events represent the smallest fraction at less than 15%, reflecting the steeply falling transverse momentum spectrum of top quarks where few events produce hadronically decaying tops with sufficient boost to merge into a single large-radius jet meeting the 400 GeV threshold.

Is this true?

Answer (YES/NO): YES